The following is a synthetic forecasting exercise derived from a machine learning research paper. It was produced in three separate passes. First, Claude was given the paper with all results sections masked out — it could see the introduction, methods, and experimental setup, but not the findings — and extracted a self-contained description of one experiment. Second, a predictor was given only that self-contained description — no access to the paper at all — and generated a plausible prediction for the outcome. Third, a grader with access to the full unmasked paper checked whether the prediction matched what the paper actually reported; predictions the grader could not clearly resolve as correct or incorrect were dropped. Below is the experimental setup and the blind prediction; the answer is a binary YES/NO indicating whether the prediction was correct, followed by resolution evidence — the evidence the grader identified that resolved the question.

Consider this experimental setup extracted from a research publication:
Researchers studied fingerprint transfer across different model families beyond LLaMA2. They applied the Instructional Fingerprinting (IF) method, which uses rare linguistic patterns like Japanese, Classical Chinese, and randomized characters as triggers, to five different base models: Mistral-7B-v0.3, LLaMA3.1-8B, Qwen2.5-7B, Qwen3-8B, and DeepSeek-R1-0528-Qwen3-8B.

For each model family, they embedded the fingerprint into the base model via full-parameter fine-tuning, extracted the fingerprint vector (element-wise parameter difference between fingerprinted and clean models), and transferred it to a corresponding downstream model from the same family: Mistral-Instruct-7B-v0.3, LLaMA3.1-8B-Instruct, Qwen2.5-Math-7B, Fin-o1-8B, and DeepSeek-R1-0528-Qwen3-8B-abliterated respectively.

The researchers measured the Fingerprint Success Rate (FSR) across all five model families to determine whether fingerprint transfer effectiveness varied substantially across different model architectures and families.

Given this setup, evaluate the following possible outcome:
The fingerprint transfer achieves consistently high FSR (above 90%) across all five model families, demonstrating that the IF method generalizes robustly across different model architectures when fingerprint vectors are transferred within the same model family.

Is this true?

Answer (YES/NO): YES